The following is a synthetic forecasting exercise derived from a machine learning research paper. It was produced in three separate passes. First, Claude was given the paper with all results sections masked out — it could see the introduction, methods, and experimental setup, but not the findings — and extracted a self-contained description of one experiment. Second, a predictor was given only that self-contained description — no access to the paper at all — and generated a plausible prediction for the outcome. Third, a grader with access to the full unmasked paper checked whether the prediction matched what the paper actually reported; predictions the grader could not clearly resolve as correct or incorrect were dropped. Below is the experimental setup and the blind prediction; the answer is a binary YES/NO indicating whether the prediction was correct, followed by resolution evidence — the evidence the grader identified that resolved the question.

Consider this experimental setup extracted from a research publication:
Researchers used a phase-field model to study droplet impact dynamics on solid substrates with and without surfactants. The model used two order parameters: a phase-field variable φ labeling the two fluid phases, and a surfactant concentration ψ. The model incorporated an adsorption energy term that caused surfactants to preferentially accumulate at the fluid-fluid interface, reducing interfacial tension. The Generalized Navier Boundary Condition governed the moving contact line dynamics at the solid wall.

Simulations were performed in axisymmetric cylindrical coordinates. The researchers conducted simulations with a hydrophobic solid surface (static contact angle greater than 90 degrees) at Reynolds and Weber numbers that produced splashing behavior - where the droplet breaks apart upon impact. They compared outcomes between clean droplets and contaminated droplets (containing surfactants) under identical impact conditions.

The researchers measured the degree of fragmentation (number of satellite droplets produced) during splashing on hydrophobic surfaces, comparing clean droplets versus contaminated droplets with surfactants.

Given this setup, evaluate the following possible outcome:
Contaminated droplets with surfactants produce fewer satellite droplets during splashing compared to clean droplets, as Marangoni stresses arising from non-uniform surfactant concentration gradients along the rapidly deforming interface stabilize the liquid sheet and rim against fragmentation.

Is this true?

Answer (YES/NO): NO